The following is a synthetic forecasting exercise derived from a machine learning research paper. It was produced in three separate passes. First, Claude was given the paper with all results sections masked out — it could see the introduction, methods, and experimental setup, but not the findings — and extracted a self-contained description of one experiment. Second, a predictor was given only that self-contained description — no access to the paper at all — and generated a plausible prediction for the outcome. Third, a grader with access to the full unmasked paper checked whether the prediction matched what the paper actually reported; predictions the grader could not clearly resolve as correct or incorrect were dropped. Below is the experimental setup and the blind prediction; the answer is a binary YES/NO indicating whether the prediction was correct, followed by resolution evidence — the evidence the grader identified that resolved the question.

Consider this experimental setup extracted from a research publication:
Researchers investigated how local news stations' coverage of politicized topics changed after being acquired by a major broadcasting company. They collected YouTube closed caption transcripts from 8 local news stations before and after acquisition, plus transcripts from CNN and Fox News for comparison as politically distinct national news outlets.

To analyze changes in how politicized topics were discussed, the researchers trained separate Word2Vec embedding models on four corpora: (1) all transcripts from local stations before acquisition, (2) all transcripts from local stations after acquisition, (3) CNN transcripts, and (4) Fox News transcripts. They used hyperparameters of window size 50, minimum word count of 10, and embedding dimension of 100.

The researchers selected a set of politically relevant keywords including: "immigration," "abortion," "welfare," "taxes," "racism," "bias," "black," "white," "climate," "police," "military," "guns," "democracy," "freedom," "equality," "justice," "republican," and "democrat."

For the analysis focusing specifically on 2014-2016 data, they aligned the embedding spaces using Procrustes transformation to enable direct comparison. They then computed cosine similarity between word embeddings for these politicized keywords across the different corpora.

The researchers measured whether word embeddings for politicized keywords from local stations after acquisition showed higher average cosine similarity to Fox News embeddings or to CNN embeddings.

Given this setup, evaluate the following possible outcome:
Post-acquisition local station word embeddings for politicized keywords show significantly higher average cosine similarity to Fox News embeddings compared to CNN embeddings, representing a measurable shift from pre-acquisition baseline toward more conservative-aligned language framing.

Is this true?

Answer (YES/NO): NO